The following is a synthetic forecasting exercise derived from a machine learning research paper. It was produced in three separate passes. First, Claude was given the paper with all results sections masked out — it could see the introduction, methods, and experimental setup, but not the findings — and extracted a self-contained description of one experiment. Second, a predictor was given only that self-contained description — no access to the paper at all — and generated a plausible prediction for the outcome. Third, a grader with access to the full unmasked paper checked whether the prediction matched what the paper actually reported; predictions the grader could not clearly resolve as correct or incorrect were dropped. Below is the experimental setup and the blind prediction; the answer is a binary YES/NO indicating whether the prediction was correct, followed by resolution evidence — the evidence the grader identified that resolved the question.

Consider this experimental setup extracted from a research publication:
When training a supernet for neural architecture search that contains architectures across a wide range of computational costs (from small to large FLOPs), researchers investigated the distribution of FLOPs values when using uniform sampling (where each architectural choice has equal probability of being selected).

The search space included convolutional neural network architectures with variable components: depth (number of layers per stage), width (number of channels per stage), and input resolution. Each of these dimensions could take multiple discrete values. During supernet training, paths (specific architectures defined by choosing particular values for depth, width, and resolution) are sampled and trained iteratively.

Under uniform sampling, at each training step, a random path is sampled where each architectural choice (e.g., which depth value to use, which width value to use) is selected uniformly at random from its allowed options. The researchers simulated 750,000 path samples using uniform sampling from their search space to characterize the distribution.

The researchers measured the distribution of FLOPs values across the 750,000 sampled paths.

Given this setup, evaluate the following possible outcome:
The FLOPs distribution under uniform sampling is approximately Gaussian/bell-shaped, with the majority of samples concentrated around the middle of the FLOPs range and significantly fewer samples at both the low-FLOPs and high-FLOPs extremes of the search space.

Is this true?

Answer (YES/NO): YES